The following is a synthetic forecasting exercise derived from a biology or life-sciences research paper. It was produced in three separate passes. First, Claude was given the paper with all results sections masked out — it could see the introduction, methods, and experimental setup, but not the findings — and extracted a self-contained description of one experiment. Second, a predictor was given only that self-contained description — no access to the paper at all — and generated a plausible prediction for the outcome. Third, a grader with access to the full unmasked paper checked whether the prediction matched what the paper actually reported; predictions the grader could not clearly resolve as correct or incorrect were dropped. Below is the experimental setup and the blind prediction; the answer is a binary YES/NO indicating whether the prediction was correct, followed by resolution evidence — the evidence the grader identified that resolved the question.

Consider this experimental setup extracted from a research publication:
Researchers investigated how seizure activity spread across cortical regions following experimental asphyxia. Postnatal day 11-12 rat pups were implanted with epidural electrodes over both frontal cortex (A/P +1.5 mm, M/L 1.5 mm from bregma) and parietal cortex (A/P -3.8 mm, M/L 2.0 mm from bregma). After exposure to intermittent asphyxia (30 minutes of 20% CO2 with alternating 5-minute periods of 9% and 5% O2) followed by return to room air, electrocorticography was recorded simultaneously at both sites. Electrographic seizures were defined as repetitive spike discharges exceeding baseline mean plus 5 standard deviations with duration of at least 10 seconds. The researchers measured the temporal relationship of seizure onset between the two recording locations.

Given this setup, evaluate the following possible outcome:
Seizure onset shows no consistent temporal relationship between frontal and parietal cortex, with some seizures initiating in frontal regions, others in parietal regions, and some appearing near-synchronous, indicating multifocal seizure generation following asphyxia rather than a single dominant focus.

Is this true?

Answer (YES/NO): NO